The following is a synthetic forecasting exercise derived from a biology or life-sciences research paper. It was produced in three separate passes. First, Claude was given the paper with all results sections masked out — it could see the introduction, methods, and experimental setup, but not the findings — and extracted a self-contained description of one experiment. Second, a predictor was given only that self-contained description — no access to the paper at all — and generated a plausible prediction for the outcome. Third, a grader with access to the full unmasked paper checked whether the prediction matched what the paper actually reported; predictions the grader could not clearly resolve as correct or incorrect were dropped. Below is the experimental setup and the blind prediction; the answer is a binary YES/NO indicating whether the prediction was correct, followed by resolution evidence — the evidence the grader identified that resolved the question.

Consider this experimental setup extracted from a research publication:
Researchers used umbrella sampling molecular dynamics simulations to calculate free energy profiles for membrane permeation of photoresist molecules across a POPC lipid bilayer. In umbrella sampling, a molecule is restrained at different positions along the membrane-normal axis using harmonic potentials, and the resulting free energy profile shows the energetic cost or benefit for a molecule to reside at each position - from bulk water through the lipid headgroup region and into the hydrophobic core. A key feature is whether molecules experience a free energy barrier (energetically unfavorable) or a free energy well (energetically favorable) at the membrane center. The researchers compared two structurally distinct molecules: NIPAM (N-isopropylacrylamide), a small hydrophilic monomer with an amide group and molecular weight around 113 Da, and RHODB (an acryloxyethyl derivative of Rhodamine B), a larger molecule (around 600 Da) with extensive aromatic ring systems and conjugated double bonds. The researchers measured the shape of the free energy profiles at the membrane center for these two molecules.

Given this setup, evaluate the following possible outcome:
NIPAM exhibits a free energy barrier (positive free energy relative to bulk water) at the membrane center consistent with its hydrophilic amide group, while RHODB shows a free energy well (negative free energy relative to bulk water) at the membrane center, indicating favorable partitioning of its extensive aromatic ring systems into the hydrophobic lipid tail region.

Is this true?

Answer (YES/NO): NO